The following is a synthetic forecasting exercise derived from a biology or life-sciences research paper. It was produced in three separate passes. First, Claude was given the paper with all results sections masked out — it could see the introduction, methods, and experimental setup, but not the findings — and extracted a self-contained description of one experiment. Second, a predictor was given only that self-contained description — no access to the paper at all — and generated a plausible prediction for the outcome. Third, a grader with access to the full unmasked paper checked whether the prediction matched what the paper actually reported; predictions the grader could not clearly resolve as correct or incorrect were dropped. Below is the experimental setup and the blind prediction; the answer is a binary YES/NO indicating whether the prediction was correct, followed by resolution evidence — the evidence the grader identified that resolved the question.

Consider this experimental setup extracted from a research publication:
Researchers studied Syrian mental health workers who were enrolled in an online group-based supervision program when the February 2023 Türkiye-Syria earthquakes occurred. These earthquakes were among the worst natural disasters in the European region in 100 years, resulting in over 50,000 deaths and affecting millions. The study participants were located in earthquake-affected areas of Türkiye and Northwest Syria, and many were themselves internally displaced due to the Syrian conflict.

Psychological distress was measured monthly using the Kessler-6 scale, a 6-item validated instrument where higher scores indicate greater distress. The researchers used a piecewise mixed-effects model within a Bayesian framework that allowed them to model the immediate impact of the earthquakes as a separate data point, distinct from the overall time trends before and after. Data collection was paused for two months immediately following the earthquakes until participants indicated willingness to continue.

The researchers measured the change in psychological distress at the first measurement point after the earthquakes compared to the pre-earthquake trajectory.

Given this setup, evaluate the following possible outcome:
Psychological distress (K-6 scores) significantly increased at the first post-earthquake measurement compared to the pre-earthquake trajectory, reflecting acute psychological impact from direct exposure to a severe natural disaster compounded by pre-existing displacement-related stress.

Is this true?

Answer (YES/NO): YES